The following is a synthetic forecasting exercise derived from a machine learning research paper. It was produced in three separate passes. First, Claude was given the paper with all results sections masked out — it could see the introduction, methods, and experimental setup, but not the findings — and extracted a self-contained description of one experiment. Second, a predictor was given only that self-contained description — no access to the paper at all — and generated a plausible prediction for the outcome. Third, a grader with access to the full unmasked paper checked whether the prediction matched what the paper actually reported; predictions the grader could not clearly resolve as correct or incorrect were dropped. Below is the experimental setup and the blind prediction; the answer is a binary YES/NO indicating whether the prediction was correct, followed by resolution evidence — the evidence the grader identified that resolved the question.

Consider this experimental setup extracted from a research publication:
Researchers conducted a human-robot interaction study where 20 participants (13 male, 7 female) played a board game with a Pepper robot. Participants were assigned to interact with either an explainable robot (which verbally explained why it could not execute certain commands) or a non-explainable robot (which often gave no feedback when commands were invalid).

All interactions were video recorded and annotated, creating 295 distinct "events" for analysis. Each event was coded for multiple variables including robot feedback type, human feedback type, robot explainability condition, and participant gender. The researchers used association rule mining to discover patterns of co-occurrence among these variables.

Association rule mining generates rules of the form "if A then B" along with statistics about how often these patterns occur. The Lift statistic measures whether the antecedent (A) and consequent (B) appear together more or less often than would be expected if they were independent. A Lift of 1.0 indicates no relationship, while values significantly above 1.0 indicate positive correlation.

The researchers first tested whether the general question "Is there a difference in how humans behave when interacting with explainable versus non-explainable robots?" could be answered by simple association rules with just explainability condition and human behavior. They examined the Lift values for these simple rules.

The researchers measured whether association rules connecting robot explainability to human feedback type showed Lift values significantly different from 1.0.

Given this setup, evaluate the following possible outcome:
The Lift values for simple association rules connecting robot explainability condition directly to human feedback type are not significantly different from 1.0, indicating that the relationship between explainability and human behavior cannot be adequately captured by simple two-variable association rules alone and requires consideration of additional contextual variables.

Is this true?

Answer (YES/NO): YES